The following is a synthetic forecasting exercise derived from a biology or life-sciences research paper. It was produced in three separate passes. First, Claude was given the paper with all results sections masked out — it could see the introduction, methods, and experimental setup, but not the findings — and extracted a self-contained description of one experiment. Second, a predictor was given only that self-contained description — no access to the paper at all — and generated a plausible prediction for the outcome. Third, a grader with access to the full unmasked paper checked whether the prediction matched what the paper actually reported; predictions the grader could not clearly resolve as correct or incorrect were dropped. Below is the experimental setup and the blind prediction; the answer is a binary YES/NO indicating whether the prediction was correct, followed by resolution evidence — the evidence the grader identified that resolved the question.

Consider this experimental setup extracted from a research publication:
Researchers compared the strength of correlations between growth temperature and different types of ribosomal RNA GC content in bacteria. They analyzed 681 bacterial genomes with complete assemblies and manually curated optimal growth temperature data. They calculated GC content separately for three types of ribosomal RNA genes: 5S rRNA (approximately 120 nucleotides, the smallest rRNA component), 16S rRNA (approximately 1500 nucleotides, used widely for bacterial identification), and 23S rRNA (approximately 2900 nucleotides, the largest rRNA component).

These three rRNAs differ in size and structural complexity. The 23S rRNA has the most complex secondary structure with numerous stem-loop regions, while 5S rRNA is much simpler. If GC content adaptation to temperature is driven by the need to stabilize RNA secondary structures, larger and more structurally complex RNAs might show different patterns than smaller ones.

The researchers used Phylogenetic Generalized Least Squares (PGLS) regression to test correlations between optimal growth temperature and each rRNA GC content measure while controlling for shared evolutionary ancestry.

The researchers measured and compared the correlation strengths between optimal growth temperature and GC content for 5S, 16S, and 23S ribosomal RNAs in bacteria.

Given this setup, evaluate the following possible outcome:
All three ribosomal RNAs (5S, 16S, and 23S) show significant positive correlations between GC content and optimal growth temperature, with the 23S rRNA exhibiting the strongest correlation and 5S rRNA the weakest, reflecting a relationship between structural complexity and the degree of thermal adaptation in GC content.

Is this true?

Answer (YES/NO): NO